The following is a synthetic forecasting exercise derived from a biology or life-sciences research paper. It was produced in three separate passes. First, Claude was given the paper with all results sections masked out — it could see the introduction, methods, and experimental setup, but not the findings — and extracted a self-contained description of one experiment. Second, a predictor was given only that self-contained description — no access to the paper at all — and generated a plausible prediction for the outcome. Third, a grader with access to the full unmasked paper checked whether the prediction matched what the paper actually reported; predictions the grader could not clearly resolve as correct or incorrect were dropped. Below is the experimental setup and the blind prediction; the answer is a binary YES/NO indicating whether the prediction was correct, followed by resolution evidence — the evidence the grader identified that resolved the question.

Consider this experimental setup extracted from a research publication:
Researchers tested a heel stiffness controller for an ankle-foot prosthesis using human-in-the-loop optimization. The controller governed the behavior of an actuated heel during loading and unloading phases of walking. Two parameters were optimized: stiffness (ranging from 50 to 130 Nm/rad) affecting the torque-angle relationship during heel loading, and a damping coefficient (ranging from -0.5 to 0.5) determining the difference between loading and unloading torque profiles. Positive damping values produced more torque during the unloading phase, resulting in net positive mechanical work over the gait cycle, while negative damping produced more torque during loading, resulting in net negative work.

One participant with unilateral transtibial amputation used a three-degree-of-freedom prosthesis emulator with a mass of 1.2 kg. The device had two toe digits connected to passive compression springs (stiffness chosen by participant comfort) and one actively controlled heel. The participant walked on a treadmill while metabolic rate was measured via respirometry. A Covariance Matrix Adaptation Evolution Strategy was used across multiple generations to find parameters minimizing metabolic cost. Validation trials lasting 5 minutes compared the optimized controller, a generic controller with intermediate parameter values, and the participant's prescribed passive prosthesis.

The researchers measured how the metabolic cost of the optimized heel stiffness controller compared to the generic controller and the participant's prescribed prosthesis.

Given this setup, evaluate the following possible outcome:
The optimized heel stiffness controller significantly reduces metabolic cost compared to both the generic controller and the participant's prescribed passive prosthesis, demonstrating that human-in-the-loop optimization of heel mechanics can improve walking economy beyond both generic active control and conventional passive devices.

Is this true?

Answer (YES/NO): NO